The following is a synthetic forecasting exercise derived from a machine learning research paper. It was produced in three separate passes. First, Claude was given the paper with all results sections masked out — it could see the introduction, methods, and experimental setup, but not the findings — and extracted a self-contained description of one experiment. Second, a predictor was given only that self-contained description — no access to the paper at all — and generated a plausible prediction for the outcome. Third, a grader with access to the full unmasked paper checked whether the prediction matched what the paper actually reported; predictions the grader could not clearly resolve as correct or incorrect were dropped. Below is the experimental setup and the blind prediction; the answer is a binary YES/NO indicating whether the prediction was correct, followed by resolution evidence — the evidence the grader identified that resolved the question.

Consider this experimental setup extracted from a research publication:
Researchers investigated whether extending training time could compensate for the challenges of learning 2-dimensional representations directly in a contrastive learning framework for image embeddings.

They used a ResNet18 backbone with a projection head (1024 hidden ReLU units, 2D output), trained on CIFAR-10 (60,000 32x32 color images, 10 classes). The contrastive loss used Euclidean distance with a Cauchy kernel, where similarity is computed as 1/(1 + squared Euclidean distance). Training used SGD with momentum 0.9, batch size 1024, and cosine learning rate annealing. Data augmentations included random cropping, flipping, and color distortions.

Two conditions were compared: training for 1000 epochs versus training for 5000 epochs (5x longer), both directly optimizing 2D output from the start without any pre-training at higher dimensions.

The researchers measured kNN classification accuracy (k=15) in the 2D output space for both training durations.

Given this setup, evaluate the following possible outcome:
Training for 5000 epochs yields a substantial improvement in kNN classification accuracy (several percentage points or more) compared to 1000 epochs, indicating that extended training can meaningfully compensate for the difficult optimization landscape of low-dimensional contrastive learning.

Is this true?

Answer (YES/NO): YES